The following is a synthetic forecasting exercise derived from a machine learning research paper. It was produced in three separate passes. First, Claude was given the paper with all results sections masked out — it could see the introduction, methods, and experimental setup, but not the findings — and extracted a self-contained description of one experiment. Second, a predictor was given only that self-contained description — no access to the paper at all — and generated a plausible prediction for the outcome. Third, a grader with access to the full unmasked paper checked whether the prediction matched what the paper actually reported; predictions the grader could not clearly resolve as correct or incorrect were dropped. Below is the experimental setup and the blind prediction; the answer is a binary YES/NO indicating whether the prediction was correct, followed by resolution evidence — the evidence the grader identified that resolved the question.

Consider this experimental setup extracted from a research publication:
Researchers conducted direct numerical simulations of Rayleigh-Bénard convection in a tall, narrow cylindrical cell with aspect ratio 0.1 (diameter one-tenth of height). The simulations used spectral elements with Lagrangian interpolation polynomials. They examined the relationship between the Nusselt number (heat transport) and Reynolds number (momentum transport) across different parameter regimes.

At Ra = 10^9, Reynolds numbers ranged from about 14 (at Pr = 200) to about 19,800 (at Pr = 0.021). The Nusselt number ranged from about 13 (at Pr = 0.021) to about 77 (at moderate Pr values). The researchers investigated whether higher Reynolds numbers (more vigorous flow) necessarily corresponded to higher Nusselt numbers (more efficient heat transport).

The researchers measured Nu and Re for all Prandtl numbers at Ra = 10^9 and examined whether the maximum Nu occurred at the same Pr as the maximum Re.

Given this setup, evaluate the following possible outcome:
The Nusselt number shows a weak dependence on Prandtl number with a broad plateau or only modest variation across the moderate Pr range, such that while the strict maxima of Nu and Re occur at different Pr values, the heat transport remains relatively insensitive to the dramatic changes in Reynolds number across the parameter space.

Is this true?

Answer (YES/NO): NO